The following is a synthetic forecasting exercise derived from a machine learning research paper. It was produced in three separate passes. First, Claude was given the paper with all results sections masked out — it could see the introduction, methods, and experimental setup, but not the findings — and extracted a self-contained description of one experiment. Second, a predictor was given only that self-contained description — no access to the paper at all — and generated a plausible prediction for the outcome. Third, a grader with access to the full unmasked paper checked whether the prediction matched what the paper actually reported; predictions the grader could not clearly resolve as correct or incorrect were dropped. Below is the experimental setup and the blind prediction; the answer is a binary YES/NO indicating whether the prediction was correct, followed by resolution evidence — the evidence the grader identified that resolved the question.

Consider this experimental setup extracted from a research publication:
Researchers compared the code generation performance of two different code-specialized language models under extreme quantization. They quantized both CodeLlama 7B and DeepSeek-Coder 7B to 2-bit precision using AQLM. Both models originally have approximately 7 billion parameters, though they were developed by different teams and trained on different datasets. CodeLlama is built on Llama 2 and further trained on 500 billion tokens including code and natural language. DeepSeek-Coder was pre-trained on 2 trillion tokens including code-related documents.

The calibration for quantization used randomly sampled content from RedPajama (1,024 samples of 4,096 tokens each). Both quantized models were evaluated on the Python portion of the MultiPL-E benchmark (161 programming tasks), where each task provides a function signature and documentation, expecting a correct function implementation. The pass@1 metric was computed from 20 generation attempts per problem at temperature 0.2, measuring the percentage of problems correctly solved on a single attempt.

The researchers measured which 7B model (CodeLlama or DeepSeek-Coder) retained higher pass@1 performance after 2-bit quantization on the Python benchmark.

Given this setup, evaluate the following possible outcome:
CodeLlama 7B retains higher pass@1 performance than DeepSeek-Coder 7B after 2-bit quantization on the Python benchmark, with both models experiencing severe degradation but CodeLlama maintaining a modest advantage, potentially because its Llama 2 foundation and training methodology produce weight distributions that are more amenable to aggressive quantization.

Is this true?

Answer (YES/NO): NO